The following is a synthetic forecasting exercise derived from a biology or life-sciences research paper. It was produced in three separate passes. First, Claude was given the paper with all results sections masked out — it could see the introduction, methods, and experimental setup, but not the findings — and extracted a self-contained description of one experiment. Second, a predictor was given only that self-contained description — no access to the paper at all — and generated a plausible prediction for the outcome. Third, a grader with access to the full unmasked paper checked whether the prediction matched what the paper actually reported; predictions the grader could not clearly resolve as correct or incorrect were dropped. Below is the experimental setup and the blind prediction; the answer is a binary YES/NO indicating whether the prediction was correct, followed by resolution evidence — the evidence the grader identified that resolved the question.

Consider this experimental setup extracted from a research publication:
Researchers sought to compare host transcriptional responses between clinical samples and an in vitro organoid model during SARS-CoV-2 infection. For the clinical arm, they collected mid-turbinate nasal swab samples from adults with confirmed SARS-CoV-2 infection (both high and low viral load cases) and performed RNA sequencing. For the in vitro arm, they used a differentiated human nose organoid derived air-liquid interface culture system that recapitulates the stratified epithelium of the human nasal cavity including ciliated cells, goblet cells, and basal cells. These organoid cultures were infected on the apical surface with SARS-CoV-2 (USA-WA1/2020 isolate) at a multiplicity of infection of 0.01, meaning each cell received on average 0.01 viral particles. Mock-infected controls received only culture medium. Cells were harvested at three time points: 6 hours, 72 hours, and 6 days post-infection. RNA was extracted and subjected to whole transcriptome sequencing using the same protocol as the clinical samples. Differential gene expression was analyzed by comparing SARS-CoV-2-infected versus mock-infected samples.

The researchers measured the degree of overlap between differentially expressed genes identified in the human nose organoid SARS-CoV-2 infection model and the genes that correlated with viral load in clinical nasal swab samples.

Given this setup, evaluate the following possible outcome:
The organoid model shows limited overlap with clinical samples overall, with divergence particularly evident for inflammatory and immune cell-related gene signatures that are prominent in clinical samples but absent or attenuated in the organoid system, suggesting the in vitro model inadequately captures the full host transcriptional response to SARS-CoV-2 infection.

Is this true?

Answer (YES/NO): YES